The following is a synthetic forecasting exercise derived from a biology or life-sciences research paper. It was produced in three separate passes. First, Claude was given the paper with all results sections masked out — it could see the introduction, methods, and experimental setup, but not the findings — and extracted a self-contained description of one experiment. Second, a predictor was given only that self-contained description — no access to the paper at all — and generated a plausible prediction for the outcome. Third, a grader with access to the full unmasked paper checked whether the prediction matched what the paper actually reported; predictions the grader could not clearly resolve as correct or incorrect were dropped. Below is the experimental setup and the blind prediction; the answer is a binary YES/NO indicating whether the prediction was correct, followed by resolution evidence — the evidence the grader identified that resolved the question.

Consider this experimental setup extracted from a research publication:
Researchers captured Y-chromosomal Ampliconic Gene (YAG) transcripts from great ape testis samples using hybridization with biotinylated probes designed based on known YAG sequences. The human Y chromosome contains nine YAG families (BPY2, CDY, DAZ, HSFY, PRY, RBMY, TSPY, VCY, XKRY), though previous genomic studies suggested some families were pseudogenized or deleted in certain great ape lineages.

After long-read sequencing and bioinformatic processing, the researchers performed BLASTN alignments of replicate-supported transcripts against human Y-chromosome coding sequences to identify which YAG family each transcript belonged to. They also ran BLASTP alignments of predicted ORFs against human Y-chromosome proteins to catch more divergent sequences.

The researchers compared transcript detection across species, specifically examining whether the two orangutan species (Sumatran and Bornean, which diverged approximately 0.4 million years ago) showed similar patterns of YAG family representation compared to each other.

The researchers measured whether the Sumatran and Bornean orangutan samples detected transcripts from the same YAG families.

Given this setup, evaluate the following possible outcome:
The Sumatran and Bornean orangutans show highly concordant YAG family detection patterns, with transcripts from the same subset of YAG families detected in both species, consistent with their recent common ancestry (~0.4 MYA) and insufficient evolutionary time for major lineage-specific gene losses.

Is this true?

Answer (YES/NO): YES